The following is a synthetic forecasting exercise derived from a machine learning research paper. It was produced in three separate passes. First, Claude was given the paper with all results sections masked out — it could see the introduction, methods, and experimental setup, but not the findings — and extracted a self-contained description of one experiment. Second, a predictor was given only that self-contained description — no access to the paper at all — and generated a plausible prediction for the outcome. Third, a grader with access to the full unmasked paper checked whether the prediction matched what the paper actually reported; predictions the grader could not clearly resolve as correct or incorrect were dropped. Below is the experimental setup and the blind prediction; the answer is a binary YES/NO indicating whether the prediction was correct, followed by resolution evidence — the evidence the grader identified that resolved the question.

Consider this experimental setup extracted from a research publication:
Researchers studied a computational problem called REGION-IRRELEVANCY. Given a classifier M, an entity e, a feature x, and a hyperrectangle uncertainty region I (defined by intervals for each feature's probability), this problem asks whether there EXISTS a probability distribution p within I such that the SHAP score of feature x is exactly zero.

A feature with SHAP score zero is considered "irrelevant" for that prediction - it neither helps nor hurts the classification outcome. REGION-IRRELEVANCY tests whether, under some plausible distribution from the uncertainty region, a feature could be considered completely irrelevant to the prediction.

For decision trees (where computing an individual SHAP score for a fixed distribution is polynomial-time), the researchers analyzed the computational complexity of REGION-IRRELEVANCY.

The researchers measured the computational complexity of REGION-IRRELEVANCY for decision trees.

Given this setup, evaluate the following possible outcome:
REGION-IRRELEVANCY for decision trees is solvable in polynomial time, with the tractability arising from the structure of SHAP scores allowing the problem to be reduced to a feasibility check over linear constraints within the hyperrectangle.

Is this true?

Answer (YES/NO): NO